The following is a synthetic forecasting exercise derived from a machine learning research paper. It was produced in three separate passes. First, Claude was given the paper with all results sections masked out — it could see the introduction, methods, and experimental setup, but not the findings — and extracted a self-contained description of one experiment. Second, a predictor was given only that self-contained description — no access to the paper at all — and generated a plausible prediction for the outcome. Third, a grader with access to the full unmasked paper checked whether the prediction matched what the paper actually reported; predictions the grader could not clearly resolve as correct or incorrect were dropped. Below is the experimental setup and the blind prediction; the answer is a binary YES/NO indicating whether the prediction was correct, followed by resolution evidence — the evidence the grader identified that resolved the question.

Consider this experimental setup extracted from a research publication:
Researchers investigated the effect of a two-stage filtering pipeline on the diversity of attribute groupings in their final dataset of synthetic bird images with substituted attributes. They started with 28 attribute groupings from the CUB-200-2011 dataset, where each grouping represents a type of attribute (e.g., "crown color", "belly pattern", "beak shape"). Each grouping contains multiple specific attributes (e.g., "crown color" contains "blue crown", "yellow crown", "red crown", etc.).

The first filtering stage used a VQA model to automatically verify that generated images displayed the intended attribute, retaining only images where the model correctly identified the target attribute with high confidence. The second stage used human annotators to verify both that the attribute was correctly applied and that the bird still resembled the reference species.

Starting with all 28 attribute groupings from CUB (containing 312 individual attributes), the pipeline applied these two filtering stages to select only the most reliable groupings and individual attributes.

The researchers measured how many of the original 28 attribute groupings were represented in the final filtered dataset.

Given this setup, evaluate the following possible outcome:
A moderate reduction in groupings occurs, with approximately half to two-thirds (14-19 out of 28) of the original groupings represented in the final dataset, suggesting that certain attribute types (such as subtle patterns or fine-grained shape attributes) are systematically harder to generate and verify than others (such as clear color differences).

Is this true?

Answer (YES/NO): YES